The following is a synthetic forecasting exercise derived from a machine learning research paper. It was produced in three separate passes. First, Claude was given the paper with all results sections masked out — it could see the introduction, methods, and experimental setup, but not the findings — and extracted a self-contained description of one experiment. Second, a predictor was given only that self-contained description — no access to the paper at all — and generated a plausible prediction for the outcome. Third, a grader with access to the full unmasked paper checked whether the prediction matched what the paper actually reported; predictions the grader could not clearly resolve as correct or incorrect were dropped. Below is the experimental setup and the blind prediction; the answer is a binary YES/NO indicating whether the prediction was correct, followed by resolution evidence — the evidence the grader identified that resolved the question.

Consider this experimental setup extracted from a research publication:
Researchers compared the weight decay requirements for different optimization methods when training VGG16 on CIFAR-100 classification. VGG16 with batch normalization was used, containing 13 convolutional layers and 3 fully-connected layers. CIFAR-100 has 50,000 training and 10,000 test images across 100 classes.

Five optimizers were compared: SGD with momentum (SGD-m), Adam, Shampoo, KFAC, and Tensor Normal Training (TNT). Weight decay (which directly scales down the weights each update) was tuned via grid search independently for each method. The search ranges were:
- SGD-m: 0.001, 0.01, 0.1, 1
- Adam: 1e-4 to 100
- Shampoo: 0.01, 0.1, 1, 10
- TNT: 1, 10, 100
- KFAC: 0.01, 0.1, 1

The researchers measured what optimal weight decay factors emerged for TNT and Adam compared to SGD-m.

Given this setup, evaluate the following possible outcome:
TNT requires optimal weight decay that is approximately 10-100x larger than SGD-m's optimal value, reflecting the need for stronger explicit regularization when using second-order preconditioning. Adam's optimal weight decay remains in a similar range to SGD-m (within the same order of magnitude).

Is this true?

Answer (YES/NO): NO